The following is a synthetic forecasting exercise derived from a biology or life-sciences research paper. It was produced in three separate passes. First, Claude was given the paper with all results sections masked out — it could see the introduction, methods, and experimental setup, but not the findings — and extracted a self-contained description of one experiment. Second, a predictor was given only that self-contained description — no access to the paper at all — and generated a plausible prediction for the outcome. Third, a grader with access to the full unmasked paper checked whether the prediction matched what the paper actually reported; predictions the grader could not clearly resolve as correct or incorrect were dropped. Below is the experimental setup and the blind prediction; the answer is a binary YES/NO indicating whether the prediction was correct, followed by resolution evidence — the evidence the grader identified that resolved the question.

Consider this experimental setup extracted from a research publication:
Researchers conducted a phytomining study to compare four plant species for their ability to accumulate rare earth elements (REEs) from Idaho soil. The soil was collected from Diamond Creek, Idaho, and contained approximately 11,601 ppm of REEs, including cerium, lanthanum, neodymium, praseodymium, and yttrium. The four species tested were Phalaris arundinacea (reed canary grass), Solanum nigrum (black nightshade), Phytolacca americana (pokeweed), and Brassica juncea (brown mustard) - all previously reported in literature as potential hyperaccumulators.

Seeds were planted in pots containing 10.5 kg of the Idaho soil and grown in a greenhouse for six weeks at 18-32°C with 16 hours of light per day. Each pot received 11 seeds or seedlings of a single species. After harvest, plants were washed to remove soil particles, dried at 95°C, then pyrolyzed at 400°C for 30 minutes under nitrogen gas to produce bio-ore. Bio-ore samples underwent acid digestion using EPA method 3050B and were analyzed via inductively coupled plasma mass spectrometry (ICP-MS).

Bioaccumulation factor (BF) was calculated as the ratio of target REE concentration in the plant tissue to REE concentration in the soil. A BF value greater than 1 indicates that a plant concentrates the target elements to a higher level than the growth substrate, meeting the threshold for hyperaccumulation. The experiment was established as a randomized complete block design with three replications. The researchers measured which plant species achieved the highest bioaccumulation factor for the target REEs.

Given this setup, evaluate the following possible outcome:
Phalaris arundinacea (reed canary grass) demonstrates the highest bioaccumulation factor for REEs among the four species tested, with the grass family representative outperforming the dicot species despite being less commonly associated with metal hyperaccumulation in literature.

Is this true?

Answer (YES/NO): YES